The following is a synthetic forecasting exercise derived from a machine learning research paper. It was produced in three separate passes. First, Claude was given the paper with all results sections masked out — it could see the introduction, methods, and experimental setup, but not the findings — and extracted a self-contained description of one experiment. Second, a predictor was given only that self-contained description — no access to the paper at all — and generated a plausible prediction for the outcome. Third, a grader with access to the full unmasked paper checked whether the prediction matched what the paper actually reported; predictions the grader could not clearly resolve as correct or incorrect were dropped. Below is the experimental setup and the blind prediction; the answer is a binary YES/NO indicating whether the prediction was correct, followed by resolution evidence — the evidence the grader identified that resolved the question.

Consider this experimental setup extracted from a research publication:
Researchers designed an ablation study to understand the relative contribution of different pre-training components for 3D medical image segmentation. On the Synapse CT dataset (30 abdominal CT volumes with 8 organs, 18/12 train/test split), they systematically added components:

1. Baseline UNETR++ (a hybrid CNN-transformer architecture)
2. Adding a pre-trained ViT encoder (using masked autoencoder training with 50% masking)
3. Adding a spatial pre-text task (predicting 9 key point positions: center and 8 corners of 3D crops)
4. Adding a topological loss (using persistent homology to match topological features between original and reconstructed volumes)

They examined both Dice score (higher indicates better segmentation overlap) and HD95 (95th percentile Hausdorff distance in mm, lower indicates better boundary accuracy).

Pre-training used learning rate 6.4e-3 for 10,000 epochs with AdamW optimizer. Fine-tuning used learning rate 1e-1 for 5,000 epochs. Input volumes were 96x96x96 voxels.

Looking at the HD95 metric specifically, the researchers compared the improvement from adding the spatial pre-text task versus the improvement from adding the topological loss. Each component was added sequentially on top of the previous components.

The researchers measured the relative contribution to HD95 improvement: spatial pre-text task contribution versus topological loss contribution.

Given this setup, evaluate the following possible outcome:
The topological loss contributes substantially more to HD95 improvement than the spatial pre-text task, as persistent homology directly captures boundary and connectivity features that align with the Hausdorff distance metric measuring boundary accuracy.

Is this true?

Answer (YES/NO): NO